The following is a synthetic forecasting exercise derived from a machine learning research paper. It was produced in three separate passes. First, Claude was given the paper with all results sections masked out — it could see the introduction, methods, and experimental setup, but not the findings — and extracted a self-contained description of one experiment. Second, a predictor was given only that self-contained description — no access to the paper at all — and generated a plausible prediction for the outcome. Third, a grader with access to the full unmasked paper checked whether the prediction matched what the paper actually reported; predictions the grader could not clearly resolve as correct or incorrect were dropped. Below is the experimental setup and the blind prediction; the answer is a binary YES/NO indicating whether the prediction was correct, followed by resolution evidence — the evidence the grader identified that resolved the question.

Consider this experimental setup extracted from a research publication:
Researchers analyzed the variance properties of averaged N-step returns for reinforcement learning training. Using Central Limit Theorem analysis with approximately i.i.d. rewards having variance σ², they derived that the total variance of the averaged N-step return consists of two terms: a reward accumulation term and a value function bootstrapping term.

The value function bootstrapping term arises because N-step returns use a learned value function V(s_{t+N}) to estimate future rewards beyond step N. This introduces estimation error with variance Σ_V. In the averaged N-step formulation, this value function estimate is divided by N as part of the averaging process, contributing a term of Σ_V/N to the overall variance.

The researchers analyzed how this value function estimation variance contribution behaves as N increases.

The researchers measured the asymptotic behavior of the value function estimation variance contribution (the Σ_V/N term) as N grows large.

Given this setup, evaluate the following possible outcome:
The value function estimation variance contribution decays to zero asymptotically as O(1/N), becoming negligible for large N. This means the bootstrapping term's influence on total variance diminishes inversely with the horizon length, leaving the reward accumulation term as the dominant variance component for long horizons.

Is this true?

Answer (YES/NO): YES